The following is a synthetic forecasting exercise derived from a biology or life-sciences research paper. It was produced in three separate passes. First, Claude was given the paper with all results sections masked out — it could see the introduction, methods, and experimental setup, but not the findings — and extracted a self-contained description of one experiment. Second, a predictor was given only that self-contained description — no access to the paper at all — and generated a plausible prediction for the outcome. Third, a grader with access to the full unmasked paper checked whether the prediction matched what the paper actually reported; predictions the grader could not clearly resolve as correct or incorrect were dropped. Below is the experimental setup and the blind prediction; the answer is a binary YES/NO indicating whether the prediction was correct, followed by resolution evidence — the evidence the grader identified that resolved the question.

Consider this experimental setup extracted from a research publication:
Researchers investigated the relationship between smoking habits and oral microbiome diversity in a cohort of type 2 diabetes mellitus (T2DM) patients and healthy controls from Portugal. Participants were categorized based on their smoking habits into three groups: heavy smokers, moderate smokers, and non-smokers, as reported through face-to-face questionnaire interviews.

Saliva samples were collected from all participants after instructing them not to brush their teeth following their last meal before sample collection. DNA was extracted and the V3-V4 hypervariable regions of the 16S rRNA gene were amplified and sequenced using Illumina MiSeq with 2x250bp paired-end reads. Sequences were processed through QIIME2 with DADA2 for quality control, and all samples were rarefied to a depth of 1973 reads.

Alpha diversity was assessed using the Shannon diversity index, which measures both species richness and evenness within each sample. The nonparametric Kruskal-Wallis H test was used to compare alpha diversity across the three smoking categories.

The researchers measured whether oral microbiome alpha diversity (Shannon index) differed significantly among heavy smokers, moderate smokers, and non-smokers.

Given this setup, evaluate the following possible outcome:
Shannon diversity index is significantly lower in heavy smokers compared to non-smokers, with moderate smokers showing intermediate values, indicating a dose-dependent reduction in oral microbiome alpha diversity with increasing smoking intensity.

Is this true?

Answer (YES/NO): NO